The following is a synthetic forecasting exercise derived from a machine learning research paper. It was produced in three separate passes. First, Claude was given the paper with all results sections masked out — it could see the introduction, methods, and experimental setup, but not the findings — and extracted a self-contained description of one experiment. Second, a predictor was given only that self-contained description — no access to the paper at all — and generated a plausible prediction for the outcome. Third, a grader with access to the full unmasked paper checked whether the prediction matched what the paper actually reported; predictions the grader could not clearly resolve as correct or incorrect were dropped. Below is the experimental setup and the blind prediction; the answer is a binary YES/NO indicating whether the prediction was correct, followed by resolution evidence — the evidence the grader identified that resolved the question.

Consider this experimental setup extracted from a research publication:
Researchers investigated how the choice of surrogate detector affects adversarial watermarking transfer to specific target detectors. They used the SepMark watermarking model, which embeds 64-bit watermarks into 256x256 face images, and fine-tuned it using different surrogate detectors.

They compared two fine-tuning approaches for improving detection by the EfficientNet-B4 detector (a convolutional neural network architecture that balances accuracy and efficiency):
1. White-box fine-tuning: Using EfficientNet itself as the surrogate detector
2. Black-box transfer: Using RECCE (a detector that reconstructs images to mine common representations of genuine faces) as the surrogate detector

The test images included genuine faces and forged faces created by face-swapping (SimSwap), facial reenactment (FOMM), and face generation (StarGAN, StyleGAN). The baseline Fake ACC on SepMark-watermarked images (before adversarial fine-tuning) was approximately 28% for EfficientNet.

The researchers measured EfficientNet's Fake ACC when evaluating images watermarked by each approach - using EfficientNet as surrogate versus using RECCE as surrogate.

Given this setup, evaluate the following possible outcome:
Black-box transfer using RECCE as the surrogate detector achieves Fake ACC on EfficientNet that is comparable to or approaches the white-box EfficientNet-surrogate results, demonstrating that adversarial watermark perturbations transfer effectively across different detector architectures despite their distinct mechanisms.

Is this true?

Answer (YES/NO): NO